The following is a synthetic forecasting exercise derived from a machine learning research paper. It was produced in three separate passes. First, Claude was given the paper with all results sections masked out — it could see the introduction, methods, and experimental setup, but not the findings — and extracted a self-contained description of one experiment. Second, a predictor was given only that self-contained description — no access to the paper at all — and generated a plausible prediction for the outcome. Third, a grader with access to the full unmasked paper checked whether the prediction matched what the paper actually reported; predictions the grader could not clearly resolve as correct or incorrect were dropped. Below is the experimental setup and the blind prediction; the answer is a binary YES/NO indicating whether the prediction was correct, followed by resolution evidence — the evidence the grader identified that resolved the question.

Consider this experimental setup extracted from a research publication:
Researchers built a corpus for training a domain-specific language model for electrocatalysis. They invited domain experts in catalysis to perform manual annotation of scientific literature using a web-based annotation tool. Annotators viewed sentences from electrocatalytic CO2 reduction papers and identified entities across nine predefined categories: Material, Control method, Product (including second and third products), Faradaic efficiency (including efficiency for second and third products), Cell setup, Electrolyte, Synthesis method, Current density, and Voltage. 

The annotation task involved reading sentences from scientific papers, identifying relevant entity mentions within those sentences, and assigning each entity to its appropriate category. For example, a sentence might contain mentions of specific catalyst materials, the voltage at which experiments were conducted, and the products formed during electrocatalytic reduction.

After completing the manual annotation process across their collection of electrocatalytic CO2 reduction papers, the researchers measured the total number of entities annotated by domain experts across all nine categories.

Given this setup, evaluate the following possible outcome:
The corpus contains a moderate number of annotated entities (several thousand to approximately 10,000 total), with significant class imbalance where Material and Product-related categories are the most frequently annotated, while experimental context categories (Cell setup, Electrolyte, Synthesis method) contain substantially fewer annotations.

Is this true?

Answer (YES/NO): NO